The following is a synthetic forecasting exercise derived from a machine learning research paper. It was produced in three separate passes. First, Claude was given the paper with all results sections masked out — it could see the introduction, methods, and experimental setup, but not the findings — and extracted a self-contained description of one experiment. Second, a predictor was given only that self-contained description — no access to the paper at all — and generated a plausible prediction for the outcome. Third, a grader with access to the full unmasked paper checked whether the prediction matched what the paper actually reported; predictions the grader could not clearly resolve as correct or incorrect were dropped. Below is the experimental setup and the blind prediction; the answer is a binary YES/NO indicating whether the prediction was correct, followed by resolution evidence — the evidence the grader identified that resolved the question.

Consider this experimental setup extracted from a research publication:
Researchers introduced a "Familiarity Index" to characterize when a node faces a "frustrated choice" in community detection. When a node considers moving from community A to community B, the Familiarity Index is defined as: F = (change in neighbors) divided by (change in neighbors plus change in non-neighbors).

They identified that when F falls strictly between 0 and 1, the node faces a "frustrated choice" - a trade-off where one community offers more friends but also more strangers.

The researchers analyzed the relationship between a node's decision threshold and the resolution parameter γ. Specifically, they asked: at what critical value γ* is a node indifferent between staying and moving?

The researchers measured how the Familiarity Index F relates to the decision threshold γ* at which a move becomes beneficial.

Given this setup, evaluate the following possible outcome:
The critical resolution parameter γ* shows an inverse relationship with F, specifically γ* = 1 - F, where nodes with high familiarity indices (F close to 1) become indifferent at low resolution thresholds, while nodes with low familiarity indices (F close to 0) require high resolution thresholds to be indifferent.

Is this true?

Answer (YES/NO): NO